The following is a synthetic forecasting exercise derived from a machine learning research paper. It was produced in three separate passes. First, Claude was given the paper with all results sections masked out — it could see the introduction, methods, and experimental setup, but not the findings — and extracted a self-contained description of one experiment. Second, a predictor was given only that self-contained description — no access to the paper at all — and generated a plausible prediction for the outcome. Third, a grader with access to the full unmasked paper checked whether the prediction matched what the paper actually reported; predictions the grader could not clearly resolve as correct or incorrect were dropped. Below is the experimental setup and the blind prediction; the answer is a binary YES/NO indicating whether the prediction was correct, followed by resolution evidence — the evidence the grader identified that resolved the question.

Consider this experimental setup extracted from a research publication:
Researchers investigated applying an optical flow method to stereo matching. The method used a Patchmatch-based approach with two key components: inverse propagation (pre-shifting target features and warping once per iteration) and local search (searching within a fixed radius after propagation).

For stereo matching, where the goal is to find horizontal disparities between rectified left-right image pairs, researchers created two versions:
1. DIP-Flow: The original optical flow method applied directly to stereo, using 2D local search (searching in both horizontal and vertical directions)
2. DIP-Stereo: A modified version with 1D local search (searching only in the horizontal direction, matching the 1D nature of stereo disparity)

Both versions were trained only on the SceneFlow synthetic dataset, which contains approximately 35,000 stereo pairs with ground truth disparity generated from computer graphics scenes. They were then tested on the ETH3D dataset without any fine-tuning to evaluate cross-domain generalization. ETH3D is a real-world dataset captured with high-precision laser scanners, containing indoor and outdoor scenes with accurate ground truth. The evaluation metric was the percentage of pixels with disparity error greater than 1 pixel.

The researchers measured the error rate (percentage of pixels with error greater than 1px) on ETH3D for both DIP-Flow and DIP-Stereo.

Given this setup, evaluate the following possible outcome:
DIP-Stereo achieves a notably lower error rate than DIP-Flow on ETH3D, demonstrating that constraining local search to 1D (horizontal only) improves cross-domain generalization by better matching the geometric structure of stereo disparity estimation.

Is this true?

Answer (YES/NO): YES